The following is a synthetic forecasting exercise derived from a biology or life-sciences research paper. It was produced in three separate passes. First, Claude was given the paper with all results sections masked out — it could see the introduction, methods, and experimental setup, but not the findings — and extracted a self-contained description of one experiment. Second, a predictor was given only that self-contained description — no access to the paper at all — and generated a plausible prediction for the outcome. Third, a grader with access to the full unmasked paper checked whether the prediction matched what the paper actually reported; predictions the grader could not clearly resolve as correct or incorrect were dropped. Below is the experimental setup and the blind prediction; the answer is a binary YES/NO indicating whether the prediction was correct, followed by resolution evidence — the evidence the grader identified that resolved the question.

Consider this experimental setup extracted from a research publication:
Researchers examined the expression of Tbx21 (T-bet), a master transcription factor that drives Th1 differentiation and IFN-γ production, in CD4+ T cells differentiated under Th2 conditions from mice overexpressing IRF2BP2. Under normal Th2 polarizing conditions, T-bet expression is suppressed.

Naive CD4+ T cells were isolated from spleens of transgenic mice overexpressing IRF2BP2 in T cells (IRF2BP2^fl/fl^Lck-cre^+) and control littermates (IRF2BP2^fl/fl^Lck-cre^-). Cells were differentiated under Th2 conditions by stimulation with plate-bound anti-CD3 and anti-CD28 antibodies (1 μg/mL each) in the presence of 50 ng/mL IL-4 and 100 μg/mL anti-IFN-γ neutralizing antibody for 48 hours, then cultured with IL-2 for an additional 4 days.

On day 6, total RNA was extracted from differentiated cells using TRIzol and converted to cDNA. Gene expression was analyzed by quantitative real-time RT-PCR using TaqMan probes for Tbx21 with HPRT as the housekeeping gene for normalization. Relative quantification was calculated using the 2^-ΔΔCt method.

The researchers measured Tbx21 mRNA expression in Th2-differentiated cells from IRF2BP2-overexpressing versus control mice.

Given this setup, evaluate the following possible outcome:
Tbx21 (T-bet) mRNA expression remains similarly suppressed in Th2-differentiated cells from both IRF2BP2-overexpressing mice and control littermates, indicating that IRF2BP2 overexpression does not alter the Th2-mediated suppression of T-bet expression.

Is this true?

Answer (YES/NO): NO